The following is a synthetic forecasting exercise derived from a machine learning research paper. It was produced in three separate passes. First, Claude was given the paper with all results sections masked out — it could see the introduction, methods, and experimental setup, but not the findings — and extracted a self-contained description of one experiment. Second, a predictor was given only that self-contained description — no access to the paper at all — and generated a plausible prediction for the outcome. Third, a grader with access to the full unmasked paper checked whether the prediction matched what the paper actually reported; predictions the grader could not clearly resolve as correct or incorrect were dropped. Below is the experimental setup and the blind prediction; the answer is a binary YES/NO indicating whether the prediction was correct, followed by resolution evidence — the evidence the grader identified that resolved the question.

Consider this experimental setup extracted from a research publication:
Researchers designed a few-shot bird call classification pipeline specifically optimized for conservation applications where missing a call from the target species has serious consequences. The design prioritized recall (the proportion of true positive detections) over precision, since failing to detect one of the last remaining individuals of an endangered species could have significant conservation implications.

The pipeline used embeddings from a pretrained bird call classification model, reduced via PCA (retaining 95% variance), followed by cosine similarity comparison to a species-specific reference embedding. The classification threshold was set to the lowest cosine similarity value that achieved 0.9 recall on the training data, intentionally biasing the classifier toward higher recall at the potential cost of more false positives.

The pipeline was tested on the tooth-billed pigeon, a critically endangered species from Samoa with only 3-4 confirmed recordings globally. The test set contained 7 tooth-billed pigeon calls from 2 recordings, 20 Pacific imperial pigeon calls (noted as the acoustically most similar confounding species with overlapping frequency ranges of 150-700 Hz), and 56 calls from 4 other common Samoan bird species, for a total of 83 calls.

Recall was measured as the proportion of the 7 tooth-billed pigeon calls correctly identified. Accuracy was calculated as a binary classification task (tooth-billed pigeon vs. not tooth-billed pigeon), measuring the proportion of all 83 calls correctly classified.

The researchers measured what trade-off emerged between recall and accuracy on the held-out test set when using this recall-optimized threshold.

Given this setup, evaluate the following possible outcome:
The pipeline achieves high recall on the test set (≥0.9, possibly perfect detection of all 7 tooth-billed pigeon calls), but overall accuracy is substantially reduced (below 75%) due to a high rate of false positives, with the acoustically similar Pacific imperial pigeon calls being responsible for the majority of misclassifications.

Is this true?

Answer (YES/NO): NO